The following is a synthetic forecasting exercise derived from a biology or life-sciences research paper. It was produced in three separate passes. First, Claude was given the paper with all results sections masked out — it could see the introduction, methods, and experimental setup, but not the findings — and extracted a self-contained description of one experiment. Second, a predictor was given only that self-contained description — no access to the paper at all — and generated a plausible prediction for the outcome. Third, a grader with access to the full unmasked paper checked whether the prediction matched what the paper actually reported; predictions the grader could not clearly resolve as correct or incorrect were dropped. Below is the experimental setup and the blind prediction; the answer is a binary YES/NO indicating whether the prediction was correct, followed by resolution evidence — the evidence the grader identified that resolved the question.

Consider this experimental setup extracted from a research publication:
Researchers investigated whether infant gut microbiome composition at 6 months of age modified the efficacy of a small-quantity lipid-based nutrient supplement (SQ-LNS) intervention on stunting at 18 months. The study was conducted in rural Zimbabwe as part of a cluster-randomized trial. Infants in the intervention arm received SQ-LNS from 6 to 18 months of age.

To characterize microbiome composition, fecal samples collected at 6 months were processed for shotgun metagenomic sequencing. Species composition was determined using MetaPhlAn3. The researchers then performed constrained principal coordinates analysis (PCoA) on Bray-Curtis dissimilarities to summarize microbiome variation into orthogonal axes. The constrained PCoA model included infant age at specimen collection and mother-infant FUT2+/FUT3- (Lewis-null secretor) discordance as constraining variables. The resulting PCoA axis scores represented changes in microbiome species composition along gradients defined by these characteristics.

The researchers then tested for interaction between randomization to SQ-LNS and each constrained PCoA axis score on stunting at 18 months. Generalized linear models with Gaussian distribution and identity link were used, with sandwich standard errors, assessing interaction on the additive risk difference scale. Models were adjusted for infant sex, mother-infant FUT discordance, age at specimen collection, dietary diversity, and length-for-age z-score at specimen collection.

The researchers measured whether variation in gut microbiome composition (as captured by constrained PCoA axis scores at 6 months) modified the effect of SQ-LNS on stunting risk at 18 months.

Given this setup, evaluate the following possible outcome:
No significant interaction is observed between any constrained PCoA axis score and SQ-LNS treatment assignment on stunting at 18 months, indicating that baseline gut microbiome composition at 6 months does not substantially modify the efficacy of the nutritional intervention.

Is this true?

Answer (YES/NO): NO